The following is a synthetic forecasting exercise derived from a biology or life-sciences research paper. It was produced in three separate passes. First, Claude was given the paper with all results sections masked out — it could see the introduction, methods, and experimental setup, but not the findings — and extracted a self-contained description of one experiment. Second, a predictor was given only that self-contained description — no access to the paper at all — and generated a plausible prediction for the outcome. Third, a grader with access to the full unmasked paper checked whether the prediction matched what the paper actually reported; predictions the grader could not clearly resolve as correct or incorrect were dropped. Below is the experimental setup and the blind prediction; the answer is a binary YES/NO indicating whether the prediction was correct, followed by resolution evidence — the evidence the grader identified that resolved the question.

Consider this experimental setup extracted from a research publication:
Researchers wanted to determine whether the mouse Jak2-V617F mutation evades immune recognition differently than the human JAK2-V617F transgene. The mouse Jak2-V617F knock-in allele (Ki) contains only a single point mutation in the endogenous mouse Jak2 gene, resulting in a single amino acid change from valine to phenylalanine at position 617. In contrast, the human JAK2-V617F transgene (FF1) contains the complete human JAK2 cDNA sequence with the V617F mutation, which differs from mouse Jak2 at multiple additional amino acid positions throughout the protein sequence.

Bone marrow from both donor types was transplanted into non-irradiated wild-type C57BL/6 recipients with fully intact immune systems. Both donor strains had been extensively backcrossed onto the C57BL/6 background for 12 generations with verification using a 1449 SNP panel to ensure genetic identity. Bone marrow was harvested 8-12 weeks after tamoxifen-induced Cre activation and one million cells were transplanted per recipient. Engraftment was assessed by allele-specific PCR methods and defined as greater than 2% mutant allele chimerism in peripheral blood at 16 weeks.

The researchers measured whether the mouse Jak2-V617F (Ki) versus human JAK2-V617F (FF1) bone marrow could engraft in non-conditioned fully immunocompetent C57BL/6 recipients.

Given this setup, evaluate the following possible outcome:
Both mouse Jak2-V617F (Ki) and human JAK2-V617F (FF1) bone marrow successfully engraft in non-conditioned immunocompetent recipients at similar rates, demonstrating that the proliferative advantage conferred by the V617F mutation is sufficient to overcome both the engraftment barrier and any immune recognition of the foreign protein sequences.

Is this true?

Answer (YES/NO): NO